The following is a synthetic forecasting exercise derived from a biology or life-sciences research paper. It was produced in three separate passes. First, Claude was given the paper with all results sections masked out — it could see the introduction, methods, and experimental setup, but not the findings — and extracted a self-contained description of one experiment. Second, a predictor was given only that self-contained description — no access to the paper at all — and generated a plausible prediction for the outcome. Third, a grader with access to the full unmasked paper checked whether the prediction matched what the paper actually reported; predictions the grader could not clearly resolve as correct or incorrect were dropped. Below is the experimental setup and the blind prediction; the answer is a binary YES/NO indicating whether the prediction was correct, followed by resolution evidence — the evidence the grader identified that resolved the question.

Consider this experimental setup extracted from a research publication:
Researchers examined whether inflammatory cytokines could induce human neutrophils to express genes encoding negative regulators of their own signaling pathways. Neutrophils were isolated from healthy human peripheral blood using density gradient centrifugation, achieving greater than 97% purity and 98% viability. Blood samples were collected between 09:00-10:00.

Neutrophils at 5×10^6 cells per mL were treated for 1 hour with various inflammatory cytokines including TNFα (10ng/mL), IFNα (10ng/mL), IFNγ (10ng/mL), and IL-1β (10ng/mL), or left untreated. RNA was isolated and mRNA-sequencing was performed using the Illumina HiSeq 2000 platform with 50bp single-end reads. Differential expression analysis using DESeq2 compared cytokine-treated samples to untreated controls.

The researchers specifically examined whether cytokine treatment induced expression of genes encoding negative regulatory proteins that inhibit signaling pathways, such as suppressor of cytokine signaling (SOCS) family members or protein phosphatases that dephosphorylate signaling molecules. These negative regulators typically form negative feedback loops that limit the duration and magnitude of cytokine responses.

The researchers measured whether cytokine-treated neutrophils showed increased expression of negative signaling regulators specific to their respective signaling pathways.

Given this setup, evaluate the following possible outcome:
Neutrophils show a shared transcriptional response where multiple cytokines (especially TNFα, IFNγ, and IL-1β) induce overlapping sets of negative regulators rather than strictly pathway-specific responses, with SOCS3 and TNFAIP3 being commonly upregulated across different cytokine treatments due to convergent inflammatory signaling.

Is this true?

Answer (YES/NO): NO